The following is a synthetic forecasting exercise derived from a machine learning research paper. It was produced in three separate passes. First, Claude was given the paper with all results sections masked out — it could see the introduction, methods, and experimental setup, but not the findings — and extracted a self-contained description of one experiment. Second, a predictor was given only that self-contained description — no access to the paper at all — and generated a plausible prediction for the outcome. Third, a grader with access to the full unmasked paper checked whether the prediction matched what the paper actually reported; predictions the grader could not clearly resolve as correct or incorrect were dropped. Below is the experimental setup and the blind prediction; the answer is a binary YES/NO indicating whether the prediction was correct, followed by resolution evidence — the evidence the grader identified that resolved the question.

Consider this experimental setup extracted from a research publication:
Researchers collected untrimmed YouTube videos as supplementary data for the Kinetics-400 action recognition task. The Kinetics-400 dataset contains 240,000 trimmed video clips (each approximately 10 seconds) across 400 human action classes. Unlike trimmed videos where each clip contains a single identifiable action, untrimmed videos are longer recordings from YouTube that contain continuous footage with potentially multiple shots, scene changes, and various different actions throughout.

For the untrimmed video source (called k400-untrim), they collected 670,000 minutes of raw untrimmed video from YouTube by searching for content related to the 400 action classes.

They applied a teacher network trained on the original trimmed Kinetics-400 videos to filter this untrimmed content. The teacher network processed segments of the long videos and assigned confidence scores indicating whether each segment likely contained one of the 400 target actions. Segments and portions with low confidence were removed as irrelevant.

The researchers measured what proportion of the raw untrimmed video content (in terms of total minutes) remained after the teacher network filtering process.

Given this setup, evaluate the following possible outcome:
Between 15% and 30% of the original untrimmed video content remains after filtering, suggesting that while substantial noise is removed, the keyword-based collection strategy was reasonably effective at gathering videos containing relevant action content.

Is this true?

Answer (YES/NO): NO